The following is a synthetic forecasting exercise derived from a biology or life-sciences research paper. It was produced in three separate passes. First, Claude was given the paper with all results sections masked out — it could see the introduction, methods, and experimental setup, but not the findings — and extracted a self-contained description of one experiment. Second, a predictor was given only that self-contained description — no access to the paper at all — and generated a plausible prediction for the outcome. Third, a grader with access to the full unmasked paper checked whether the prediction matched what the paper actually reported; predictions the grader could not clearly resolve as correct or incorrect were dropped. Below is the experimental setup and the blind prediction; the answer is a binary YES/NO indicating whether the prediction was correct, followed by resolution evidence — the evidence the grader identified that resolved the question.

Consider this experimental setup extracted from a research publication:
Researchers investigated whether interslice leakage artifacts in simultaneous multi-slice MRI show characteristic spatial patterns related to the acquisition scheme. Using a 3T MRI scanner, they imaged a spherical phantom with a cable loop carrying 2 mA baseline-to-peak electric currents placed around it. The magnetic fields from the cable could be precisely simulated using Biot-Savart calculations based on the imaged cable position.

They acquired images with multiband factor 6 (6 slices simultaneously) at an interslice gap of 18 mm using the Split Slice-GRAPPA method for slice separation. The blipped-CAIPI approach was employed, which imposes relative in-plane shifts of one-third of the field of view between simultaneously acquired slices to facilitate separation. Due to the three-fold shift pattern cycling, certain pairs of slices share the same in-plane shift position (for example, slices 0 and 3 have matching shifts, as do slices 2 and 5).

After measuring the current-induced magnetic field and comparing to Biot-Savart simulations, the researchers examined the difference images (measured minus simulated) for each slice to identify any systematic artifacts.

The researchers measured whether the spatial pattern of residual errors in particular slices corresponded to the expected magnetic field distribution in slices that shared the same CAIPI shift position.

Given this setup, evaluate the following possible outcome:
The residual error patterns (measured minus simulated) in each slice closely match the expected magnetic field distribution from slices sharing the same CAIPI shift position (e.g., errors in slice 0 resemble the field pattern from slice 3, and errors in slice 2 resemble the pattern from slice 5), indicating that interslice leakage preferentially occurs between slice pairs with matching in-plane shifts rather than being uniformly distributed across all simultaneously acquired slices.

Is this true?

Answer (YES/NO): YES